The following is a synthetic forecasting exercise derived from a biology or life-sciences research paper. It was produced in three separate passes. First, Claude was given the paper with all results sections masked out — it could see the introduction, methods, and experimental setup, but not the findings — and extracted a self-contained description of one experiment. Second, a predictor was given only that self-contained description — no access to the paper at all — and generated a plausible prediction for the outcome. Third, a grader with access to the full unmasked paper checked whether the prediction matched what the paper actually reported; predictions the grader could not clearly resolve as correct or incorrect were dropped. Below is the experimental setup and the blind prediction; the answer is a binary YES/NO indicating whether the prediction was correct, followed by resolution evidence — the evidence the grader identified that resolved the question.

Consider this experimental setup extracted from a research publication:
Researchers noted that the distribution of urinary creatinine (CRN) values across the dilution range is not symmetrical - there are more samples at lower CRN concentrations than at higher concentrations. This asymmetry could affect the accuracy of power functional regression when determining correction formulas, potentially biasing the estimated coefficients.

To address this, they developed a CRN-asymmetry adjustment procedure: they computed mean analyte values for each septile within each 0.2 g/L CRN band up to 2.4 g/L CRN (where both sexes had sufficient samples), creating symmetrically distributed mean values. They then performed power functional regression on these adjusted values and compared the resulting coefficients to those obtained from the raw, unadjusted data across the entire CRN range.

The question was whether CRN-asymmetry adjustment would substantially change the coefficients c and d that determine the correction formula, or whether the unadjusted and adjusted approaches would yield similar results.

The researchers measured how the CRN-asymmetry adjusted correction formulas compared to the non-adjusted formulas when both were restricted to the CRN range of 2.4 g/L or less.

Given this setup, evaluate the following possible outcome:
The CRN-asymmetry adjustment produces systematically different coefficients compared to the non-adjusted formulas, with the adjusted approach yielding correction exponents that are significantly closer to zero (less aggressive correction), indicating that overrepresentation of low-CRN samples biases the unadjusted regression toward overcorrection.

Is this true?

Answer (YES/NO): NO